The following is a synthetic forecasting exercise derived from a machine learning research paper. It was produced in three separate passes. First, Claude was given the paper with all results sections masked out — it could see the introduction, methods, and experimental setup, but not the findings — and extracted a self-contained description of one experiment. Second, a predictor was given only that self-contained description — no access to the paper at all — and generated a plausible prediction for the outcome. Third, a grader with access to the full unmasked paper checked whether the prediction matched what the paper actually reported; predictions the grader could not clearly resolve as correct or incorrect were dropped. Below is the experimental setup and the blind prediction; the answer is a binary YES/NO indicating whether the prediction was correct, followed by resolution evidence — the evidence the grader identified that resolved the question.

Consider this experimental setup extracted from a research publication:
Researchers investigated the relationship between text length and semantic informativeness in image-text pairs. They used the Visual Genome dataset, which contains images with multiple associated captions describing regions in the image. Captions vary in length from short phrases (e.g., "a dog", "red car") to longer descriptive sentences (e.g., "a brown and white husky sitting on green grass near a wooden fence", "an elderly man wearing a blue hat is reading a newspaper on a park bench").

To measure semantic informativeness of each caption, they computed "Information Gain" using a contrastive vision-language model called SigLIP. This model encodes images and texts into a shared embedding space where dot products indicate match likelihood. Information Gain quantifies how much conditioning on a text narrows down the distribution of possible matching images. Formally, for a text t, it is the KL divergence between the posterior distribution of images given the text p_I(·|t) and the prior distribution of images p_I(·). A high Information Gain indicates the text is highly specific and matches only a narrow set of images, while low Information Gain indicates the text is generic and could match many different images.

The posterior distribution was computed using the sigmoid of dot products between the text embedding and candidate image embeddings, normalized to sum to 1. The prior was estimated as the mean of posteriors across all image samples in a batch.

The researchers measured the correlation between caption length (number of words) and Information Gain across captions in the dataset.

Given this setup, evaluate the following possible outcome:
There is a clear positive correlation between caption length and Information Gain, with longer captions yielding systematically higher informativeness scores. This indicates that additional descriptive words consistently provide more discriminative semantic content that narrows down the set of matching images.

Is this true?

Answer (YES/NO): NO